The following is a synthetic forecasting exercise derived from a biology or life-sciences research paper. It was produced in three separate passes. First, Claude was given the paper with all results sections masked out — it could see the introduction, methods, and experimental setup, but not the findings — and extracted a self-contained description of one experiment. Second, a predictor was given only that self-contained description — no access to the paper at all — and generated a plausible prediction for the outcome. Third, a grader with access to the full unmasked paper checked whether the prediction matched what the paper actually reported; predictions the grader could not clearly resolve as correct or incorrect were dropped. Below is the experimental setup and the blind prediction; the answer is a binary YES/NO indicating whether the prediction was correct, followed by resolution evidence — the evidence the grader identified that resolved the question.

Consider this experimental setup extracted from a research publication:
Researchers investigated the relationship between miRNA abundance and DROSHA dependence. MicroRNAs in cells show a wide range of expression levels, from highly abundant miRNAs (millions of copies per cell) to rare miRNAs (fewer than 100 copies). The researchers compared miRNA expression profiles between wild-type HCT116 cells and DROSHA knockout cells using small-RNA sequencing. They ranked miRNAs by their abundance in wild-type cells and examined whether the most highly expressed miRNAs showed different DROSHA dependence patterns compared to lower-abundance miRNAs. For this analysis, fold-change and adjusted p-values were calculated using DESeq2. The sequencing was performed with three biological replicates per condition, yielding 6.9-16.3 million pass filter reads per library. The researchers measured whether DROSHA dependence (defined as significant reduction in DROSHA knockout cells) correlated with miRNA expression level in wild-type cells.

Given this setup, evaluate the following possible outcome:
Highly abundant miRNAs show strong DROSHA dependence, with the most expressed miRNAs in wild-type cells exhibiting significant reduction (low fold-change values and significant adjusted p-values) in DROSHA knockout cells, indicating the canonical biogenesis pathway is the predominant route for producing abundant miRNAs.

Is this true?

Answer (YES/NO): YES